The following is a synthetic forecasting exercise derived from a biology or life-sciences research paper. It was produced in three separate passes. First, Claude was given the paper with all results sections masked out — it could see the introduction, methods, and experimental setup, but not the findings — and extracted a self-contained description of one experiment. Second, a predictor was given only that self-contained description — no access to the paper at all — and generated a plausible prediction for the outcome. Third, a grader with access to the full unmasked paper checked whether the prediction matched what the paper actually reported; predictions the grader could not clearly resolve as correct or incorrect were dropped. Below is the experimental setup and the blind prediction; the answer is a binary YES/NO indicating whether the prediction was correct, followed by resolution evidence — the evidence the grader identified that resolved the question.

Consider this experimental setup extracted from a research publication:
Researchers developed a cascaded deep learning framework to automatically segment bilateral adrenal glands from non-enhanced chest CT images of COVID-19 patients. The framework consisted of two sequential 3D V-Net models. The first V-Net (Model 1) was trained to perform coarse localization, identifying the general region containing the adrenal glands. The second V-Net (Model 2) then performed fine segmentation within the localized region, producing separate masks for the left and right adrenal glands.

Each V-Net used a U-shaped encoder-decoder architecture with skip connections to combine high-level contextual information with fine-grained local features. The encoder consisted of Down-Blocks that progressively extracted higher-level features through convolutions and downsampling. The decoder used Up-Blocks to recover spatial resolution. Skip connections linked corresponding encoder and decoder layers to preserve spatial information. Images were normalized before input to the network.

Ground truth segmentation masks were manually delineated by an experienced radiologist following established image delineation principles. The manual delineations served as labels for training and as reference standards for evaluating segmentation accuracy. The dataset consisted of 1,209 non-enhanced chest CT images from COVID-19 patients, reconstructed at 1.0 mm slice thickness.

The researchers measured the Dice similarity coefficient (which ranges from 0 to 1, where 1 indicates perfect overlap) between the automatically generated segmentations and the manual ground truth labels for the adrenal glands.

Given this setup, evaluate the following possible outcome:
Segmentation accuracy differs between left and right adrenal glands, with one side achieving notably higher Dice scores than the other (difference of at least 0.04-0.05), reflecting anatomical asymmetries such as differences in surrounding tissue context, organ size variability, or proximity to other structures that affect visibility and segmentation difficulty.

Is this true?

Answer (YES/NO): NO